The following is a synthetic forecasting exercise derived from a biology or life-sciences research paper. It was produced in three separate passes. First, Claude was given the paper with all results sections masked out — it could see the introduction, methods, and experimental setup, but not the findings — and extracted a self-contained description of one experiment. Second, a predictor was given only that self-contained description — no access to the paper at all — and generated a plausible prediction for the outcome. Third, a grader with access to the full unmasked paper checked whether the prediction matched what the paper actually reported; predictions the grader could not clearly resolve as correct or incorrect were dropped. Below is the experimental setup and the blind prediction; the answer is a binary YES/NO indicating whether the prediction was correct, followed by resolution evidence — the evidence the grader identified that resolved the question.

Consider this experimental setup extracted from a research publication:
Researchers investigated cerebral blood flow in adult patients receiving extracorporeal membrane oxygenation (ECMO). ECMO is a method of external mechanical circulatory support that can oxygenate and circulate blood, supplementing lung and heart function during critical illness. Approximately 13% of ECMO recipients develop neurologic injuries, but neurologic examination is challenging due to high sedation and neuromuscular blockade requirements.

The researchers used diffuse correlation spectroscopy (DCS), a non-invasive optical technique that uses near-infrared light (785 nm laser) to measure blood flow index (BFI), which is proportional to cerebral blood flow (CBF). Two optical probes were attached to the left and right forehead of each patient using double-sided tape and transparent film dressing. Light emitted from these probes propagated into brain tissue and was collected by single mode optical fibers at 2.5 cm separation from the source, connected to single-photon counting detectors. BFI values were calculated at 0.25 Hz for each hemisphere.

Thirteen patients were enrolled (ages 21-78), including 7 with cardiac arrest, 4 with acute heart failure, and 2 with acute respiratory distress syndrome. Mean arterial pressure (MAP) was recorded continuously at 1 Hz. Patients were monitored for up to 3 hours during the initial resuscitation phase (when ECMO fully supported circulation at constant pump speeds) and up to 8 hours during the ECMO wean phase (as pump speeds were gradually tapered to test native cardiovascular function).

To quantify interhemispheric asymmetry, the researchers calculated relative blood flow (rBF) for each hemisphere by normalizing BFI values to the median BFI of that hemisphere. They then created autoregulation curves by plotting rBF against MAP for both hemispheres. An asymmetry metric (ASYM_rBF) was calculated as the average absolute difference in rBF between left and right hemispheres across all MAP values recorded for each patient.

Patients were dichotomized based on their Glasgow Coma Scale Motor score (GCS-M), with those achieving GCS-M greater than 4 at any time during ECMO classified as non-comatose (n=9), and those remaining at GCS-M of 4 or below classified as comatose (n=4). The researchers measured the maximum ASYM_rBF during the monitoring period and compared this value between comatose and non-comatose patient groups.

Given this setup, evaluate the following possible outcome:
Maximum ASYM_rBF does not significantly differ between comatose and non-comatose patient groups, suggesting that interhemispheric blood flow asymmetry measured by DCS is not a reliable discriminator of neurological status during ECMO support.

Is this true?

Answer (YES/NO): NO